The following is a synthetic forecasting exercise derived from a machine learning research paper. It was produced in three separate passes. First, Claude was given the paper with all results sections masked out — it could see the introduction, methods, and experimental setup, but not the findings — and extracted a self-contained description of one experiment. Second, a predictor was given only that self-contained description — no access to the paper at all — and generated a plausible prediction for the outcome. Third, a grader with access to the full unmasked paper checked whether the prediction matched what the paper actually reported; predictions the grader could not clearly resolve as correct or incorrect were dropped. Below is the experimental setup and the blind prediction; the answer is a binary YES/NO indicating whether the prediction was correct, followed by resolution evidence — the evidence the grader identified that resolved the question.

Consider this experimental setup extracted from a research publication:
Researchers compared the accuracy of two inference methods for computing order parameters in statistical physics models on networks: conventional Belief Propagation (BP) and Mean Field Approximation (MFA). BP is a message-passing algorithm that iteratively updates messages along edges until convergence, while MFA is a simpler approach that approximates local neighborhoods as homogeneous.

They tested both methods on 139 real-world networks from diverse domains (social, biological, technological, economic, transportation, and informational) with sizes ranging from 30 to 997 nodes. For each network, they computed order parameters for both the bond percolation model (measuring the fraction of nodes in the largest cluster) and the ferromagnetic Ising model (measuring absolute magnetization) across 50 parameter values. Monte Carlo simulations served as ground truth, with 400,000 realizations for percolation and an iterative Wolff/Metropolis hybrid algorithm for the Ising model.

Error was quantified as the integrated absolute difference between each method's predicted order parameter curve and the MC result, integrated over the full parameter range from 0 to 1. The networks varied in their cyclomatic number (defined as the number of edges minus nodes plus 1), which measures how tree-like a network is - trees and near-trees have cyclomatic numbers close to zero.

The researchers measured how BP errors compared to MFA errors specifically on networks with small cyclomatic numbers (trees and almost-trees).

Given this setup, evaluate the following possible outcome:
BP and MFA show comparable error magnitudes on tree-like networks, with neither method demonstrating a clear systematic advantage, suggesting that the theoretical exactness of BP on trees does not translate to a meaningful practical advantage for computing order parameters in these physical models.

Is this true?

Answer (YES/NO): NO